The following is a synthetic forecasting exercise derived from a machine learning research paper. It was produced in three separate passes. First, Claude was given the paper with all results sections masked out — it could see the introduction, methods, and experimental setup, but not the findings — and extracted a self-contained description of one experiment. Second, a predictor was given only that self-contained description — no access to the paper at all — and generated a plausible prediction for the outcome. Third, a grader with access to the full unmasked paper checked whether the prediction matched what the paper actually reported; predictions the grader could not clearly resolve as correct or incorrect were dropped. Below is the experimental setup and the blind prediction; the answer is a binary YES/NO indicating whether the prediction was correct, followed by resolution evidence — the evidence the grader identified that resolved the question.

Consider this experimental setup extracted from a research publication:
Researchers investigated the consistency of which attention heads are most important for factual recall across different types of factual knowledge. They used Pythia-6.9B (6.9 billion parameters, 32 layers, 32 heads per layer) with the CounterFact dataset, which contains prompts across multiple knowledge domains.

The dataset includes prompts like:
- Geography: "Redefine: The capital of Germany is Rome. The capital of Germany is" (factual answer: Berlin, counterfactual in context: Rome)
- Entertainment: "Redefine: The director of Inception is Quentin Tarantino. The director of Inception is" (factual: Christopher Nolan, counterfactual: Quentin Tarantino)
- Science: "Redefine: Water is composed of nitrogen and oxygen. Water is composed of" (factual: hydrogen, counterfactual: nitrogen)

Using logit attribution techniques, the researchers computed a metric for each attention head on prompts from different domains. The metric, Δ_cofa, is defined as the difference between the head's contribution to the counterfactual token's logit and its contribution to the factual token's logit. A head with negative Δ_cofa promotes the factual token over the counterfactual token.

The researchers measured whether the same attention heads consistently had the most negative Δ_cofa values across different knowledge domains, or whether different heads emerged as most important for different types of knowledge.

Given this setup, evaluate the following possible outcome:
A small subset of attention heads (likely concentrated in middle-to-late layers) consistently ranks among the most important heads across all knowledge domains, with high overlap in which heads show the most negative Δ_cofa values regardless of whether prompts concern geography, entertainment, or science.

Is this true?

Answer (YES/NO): NO